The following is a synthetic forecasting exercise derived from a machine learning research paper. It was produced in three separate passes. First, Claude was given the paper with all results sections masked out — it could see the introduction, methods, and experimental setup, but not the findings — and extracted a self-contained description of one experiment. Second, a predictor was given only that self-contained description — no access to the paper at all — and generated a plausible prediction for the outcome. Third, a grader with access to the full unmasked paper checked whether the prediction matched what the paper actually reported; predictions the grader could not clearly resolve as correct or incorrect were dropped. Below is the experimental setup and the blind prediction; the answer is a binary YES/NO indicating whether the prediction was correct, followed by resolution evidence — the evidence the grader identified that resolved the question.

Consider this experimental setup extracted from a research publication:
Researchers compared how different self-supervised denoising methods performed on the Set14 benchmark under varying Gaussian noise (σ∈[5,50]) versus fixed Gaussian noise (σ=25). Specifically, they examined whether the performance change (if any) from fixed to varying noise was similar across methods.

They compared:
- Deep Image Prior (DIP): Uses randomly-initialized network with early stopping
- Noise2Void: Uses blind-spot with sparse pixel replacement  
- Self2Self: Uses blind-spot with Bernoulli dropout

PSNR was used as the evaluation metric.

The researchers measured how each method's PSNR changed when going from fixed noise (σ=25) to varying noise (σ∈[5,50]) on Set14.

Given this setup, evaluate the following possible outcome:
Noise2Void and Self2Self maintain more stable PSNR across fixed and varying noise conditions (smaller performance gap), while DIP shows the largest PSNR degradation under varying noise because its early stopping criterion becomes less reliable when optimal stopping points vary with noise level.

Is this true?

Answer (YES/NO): NO